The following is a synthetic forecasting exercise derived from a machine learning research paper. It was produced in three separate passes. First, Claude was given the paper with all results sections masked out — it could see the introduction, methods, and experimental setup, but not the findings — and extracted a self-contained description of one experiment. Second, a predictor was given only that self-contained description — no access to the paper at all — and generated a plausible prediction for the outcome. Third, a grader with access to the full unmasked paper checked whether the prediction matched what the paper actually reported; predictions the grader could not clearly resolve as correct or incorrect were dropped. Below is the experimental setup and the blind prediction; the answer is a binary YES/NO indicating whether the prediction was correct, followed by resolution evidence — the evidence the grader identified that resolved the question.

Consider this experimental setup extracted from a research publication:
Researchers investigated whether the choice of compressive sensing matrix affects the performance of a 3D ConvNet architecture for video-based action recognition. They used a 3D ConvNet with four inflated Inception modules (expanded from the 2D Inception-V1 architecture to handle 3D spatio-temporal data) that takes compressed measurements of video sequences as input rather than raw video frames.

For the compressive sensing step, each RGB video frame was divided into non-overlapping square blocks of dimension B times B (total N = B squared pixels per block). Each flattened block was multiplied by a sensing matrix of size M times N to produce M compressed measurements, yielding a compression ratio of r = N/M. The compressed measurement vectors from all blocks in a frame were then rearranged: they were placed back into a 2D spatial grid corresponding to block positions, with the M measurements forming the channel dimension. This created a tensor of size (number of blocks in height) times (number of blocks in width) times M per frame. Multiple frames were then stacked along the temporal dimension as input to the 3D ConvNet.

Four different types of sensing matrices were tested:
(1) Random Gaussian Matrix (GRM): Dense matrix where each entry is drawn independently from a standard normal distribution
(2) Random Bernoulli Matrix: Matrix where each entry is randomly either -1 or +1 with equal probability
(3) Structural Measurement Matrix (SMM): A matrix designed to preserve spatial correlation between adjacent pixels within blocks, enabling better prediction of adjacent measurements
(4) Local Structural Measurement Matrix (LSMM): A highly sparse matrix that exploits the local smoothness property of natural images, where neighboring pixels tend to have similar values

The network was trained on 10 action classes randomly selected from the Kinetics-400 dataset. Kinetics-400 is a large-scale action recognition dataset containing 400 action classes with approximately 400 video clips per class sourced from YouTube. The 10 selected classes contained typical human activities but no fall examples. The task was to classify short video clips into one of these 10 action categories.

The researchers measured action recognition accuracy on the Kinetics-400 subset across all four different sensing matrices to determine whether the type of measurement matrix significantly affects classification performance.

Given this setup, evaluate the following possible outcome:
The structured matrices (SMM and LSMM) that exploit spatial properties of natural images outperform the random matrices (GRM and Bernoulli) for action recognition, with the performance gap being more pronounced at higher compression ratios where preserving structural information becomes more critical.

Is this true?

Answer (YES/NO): NO